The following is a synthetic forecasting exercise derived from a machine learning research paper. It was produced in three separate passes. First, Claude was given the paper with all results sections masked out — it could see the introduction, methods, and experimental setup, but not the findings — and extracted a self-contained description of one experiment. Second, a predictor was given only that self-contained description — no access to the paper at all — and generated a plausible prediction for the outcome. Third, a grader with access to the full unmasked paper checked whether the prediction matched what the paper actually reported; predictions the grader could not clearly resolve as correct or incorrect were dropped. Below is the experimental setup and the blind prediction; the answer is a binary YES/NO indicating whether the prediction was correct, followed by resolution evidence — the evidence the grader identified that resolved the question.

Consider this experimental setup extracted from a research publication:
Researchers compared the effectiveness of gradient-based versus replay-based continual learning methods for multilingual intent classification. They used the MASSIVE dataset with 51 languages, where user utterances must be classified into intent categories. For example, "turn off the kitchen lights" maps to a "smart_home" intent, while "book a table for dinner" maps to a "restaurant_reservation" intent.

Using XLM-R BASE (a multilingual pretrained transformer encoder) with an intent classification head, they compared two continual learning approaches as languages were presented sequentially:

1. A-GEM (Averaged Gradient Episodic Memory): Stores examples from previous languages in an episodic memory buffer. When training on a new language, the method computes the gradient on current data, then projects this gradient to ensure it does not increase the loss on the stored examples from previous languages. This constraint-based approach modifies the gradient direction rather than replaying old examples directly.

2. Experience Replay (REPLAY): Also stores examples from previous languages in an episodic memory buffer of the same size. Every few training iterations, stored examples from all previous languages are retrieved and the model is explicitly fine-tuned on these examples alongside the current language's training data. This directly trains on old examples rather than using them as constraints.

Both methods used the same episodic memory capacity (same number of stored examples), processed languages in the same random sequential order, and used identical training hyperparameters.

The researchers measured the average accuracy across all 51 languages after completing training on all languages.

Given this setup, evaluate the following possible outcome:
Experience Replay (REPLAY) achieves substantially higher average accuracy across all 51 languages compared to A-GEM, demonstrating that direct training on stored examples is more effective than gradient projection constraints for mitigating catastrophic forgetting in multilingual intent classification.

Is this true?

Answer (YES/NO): NO